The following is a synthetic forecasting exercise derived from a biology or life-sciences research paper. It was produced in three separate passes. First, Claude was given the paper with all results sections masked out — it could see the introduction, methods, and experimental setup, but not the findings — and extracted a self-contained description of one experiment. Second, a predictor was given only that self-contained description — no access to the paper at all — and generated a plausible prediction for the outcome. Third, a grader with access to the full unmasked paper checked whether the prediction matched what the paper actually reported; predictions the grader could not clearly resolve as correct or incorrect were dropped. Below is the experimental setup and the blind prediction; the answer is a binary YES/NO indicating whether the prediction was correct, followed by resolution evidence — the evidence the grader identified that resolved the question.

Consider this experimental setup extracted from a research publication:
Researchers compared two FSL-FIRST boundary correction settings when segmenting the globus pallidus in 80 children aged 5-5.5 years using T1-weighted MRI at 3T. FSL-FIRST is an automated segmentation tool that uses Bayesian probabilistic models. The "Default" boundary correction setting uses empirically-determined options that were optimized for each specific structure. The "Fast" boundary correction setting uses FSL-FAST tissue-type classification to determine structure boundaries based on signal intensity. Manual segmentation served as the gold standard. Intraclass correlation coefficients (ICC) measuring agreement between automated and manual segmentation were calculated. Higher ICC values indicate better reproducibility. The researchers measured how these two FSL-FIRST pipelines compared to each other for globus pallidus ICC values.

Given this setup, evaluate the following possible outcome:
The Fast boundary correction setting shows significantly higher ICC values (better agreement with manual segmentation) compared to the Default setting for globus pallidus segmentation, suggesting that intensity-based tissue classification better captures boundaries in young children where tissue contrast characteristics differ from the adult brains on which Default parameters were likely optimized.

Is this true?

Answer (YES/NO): NO